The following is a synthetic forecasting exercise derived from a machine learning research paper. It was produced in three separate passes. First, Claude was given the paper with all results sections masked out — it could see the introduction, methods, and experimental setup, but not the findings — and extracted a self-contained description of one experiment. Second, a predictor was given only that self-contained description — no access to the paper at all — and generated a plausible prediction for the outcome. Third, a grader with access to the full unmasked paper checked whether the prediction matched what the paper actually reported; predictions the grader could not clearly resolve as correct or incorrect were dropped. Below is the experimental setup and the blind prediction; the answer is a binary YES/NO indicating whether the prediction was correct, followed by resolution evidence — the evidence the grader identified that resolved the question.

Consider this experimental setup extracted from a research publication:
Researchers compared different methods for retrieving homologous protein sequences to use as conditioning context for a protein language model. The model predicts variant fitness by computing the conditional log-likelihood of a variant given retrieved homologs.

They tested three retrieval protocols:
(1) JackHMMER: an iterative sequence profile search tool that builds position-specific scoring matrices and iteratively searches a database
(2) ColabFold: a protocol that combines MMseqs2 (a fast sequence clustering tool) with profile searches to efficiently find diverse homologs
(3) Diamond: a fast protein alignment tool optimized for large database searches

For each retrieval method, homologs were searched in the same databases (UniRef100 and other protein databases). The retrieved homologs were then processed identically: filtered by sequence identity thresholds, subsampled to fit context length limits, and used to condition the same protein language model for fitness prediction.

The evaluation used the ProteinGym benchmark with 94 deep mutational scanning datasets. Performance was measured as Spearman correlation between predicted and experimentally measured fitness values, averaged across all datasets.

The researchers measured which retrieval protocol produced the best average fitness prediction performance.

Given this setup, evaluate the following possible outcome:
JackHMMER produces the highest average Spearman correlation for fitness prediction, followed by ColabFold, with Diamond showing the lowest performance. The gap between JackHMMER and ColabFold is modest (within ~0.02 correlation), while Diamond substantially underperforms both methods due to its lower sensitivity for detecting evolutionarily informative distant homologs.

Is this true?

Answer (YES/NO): NO